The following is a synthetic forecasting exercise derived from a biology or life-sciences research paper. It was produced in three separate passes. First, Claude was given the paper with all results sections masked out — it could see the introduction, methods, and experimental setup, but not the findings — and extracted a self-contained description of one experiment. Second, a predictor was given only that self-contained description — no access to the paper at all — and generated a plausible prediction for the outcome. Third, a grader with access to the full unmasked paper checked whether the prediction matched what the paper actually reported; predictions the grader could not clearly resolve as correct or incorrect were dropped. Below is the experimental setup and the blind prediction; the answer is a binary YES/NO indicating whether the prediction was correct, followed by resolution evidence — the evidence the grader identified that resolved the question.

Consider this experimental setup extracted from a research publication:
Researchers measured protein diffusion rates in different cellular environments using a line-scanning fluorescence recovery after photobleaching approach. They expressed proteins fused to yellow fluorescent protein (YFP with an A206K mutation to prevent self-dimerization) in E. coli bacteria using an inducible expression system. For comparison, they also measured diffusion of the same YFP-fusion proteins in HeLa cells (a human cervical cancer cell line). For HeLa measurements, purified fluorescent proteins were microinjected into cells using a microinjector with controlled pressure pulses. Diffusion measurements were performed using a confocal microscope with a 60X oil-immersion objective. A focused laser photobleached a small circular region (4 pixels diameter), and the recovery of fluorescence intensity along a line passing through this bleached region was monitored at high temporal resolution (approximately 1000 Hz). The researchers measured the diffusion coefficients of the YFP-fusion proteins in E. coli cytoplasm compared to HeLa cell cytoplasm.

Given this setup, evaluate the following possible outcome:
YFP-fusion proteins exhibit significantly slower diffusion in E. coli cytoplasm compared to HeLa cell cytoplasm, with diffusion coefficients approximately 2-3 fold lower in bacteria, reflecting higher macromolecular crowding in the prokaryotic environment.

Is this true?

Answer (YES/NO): NO